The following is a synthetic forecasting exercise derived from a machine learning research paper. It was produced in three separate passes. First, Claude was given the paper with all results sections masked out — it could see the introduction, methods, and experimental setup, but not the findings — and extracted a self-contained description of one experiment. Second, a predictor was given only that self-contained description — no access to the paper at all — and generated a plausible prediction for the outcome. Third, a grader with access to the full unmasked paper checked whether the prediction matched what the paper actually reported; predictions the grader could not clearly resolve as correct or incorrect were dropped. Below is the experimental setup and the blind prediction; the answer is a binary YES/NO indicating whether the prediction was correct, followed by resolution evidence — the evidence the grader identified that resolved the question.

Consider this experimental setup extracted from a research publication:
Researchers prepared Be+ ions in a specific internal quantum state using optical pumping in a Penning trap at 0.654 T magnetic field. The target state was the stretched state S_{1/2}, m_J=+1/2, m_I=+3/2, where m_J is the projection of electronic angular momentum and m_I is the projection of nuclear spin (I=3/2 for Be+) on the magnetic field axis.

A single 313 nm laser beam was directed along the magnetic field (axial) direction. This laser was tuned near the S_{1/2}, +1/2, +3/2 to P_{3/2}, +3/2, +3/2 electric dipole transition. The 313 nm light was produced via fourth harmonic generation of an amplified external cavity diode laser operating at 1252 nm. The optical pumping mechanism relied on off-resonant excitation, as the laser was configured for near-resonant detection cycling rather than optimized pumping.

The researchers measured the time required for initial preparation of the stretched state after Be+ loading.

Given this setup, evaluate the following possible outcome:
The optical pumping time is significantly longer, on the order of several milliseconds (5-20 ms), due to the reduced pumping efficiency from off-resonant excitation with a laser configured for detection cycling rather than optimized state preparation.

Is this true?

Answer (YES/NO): NO